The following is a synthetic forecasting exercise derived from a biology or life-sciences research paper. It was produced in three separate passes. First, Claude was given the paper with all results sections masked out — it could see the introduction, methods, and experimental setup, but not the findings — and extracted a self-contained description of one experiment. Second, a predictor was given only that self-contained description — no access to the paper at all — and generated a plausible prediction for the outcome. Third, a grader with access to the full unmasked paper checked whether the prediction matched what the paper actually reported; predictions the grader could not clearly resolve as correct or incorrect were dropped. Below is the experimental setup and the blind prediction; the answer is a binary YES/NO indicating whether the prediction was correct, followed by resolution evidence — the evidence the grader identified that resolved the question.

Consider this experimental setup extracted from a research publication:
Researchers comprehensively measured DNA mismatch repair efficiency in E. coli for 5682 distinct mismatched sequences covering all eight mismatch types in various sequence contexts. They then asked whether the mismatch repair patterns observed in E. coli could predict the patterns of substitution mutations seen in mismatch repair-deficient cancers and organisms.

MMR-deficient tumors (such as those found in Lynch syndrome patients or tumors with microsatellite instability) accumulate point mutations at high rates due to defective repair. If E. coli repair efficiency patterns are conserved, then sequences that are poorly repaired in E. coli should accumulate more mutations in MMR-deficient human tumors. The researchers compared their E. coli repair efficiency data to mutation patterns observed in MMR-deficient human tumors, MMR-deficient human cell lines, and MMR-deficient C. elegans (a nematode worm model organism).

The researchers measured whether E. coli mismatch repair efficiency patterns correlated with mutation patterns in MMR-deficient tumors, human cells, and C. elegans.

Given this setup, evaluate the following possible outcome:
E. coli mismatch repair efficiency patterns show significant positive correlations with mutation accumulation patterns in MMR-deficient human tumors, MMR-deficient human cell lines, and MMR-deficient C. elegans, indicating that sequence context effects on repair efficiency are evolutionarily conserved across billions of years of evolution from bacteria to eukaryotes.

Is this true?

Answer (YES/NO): YES